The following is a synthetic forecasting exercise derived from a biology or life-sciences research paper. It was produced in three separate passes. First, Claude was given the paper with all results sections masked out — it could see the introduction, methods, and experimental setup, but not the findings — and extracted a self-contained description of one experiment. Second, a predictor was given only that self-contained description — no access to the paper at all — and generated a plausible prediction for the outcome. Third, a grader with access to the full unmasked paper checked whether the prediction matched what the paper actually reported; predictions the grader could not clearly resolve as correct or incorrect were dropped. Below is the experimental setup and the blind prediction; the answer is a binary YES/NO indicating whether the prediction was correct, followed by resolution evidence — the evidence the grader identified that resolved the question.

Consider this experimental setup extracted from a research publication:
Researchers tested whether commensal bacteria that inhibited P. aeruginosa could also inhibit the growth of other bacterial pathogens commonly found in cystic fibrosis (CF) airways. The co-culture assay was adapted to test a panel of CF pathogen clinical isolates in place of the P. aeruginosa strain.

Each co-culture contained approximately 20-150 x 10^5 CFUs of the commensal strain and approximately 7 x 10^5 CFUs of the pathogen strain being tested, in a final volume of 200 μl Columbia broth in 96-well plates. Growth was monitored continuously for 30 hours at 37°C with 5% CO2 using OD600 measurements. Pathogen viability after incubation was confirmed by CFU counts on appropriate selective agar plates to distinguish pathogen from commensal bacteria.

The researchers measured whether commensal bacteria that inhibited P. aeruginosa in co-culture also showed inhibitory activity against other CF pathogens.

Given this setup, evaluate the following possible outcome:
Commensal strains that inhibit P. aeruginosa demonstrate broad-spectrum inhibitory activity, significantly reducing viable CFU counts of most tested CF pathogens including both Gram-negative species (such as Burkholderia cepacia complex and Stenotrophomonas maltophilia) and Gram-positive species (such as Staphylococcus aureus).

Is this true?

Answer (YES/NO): YES